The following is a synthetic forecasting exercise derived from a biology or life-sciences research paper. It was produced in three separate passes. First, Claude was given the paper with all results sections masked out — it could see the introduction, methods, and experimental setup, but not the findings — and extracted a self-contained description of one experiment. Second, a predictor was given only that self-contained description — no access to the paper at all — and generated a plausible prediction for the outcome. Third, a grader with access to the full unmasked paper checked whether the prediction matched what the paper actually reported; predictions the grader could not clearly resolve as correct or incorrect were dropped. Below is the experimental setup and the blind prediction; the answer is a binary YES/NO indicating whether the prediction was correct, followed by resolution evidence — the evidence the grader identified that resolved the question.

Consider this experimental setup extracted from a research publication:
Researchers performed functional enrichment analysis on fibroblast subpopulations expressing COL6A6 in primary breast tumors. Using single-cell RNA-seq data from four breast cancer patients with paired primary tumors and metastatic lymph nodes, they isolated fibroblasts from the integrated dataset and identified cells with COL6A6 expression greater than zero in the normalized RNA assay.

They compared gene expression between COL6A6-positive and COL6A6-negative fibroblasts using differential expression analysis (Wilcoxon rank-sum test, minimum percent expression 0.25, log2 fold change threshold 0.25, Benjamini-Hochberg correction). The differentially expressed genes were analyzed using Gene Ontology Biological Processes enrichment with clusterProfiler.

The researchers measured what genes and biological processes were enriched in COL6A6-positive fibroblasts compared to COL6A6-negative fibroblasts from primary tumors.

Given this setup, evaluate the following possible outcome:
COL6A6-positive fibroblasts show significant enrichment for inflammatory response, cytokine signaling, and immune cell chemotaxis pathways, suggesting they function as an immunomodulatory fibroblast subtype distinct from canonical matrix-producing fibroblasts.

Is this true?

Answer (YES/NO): NO